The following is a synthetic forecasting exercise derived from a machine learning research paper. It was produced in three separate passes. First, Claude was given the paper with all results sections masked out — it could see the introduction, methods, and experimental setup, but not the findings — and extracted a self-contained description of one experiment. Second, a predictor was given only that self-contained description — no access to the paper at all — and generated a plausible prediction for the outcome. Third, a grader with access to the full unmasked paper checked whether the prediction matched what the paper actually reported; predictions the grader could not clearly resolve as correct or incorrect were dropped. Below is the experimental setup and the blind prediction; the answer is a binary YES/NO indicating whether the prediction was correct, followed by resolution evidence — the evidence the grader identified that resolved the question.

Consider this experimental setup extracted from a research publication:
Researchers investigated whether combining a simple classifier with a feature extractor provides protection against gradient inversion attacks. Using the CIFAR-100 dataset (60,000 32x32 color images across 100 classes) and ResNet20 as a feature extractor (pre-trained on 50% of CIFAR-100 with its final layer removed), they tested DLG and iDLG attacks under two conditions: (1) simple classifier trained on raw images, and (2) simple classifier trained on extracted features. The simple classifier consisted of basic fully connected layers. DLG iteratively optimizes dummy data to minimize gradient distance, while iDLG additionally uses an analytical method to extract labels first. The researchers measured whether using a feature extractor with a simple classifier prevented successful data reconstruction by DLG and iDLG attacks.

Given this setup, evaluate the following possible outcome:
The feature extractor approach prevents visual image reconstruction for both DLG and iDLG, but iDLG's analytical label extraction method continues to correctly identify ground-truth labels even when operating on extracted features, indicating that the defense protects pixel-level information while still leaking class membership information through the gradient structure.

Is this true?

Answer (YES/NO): NO